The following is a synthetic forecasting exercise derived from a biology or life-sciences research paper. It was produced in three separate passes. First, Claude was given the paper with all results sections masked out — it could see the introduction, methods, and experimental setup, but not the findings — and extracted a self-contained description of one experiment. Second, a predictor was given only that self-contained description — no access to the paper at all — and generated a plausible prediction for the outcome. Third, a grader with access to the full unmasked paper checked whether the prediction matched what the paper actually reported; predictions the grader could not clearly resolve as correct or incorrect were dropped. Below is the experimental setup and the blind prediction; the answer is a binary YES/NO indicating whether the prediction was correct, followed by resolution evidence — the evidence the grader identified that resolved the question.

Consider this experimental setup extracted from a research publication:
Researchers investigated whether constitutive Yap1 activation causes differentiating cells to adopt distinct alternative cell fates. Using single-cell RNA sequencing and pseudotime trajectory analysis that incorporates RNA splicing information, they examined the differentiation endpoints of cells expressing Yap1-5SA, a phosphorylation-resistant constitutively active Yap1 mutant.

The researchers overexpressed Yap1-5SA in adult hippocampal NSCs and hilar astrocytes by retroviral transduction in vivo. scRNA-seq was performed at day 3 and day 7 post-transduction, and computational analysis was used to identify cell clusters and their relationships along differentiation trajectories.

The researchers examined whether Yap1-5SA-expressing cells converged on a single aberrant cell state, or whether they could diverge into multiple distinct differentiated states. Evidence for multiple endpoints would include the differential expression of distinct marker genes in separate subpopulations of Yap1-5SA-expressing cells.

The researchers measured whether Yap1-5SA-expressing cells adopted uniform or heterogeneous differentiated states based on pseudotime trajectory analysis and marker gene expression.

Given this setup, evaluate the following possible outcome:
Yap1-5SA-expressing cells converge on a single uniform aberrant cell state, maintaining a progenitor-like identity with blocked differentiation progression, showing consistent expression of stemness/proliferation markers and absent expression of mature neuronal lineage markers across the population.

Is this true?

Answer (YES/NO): NO